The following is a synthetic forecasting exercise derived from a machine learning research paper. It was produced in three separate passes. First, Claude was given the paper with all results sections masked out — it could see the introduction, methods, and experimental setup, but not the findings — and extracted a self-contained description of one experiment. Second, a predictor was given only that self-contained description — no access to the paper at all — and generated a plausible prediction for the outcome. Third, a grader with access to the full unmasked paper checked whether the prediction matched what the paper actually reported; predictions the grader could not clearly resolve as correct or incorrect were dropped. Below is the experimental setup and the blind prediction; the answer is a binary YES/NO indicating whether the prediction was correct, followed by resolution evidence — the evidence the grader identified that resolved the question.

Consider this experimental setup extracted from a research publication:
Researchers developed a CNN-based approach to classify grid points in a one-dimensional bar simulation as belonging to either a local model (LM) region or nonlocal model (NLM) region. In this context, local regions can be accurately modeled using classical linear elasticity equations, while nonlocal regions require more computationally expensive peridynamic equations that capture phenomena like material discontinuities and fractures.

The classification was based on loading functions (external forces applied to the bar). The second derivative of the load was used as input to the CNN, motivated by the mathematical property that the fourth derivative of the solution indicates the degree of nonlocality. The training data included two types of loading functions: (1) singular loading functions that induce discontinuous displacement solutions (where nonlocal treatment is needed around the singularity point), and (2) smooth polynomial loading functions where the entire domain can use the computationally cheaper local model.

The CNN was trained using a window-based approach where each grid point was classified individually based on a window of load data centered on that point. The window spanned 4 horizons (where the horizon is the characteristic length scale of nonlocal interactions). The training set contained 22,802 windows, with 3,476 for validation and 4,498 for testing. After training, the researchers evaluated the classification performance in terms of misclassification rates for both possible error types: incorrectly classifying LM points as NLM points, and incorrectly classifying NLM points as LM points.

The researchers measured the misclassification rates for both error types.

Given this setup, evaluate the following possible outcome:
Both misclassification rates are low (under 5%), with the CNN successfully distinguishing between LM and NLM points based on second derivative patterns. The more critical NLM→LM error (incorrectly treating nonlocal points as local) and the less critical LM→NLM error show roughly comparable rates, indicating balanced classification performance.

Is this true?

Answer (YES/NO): NO